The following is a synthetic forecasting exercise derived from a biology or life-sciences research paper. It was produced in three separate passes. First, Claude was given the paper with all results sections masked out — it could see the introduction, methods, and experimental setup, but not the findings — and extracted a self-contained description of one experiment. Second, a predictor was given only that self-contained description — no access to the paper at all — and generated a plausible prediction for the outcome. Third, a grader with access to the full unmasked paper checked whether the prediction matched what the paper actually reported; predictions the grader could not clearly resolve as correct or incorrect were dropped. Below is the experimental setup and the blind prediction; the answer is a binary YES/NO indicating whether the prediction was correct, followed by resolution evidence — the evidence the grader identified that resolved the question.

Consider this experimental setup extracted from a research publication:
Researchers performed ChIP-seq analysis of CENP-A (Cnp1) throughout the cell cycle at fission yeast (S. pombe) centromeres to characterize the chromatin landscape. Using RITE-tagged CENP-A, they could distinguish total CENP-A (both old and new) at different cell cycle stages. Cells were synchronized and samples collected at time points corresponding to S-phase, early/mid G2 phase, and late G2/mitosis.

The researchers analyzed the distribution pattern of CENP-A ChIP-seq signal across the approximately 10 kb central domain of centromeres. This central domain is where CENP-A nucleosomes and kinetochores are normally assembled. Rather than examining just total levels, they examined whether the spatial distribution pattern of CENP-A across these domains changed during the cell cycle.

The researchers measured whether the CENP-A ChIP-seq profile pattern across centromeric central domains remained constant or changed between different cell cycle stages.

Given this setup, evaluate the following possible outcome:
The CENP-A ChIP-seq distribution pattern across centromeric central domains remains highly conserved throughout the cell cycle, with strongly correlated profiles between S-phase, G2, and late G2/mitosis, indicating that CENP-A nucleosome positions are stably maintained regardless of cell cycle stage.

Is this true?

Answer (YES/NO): NO